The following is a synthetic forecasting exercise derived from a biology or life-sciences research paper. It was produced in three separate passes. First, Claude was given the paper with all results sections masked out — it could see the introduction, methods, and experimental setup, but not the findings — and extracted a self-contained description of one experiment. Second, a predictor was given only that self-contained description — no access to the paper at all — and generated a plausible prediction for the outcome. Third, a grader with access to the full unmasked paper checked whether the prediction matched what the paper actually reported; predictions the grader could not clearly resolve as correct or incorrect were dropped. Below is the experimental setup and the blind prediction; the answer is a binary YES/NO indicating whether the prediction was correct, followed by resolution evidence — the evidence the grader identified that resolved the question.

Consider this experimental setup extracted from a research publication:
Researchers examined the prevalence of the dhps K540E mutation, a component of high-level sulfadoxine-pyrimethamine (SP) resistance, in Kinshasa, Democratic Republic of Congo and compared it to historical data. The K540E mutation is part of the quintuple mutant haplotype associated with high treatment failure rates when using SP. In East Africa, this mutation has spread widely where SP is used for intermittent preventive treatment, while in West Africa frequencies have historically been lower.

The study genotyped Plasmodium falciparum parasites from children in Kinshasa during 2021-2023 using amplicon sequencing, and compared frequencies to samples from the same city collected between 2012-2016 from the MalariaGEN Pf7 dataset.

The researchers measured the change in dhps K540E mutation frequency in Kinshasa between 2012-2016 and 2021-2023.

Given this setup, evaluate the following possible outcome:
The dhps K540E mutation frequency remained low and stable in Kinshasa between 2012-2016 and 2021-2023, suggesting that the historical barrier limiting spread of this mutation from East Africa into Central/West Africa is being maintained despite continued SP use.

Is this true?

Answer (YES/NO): NO